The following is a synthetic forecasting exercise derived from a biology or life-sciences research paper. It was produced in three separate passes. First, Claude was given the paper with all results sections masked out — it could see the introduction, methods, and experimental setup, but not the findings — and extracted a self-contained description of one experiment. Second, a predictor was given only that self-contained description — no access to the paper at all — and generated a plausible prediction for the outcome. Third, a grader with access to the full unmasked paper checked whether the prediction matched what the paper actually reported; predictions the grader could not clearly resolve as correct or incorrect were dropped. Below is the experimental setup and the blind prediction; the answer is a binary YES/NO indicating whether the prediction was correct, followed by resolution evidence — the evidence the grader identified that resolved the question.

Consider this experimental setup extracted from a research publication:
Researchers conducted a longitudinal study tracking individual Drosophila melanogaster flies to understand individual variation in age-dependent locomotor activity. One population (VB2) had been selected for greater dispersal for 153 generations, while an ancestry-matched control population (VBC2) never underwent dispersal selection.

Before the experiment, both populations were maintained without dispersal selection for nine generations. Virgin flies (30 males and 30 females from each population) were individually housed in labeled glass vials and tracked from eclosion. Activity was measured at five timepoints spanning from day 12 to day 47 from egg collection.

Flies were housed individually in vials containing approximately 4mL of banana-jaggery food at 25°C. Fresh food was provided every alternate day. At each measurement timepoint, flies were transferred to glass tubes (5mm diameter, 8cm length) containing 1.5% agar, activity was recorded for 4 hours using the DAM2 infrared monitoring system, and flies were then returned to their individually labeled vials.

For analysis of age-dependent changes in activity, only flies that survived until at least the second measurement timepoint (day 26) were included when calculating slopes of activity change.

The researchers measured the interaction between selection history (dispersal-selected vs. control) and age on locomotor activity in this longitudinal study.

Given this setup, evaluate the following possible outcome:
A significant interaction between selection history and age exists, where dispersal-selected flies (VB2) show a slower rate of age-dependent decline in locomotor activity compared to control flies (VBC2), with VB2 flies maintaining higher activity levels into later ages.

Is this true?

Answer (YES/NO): NO